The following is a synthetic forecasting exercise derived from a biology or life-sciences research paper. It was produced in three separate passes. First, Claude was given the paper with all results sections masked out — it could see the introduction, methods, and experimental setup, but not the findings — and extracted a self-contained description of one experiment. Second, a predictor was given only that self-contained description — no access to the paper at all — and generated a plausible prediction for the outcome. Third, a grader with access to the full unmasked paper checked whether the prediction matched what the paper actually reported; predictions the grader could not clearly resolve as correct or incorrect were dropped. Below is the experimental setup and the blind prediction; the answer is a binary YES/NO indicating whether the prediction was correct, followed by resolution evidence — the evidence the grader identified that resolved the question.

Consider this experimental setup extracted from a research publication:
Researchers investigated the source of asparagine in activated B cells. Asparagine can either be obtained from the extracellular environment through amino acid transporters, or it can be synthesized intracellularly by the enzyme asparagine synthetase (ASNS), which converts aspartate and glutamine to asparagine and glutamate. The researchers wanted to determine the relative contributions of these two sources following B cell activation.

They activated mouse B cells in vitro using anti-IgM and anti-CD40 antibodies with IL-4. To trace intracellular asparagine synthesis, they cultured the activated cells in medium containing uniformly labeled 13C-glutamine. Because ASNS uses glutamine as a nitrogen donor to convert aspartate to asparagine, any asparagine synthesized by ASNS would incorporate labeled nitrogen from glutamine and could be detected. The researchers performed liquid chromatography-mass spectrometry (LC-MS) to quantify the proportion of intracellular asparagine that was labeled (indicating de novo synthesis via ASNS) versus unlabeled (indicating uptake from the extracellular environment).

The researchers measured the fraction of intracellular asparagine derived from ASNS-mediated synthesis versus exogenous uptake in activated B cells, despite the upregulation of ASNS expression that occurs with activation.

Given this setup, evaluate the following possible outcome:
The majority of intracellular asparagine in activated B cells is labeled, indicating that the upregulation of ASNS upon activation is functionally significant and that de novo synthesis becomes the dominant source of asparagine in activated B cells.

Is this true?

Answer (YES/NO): NO